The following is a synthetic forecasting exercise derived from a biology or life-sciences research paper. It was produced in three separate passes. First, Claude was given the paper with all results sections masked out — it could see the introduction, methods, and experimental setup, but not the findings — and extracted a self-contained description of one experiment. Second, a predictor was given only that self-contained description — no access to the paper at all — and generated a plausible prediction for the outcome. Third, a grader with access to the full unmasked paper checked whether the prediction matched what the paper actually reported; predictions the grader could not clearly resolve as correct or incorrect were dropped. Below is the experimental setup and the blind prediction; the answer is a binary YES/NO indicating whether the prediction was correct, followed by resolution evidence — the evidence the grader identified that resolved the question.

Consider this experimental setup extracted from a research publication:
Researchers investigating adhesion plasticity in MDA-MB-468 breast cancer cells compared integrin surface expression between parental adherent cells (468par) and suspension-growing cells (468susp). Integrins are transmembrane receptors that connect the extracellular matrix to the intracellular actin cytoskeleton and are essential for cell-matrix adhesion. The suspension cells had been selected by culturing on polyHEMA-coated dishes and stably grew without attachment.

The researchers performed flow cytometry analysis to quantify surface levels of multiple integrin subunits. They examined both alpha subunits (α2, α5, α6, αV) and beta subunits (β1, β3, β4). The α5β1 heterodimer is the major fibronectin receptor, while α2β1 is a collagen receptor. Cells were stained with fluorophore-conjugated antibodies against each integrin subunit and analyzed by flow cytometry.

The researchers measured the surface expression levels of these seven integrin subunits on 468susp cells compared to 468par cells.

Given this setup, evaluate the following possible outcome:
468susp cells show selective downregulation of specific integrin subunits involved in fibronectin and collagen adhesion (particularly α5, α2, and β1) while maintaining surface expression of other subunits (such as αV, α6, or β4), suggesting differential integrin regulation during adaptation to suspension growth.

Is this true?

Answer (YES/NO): NO